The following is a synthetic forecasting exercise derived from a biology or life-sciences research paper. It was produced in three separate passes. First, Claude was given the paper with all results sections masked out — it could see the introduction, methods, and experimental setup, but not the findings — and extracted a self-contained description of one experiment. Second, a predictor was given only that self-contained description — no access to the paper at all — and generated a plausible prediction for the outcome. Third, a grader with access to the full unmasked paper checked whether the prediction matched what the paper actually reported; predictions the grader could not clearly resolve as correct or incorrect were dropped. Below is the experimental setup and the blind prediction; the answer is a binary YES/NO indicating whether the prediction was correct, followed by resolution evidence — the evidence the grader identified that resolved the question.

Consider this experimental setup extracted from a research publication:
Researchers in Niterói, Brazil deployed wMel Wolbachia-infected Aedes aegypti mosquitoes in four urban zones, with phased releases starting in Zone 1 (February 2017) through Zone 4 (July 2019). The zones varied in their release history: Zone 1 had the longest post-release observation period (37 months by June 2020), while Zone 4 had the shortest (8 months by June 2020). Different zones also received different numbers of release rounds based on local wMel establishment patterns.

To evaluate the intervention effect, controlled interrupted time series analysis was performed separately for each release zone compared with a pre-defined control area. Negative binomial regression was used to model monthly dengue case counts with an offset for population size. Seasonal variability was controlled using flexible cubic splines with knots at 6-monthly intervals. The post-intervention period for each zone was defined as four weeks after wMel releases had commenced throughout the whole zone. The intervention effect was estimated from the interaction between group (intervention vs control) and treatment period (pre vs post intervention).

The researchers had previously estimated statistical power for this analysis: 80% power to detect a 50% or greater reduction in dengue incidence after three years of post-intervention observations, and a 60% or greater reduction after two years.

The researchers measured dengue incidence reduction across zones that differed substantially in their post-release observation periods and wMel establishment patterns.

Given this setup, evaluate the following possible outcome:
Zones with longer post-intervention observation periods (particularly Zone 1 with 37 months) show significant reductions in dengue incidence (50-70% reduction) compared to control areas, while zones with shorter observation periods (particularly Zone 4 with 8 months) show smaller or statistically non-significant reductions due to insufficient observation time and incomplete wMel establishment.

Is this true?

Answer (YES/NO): NO